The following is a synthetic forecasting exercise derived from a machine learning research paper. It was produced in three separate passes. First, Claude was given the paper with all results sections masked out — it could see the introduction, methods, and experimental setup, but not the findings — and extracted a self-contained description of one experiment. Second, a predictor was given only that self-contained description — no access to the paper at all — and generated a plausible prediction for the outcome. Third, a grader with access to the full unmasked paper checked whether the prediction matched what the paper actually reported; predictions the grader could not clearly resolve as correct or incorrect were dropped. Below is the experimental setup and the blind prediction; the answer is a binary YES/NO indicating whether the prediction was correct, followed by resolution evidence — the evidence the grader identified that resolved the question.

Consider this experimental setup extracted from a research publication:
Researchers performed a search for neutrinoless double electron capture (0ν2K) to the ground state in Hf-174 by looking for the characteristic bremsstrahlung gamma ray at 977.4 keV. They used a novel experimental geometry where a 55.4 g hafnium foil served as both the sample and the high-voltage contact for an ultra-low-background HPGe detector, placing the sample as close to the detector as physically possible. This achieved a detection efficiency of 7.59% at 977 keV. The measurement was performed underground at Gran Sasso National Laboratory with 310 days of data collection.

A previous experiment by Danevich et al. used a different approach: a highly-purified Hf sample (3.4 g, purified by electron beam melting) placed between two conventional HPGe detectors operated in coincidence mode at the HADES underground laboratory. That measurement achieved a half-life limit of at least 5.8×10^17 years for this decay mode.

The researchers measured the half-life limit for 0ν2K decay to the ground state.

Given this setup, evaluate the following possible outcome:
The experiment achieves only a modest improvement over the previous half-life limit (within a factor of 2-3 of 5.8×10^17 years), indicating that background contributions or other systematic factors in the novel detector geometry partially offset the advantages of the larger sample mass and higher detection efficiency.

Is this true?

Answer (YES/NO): NO